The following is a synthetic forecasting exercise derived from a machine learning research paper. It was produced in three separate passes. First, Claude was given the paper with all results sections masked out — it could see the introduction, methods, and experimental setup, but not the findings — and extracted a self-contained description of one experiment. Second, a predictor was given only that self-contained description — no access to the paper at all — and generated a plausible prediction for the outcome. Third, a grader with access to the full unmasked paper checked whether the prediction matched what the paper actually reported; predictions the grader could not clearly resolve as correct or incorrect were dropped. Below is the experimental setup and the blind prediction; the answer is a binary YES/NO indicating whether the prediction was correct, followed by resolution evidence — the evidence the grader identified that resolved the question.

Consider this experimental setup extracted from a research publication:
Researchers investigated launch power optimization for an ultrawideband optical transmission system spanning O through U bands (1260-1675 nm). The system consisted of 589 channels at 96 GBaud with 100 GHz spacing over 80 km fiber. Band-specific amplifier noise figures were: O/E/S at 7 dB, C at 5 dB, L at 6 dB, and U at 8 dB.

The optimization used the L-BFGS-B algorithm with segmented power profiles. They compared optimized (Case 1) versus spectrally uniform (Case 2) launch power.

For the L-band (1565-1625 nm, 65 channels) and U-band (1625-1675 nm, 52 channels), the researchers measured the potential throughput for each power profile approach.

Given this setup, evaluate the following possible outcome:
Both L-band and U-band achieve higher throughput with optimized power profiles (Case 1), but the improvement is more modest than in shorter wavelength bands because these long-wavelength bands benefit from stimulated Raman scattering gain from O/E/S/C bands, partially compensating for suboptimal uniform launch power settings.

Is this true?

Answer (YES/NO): NO